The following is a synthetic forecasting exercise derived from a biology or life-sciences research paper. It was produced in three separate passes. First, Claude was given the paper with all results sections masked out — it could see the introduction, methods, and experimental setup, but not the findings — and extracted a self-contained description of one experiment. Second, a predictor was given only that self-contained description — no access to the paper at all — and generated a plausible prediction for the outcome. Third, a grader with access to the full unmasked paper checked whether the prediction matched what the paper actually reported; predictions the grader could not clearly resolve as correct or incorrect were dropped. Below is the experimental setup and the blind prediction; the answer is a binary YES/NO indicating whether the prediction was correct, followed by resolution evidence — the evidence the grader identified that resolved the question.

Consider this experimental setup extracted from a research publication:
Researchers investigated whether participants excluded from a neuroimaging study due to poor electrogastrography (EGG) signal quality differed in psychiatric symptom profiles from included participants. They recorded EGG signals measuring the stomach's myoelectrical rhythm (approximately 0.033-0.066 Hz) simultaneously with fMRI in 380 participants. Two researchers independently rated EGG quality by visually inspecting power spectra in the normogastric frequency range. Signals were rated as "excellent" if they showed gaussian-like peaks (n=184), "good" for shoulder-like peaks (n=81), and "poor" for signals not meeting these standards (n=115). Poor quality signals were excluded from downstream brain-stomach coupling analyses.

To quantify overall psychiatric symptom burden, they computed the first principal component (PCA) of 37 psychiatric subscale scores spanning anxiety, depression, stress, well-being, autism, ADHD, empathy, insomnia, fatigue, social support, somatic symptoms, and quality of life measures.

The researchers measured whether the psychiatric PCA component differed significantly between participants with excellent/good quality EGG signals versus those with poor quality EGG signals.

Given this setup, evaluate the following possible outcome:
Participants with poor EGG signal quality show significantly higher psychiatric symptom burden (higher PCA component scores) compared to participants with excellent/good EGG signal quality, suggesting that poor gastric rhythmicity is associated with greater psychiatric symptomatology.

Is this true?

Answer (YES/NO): NO